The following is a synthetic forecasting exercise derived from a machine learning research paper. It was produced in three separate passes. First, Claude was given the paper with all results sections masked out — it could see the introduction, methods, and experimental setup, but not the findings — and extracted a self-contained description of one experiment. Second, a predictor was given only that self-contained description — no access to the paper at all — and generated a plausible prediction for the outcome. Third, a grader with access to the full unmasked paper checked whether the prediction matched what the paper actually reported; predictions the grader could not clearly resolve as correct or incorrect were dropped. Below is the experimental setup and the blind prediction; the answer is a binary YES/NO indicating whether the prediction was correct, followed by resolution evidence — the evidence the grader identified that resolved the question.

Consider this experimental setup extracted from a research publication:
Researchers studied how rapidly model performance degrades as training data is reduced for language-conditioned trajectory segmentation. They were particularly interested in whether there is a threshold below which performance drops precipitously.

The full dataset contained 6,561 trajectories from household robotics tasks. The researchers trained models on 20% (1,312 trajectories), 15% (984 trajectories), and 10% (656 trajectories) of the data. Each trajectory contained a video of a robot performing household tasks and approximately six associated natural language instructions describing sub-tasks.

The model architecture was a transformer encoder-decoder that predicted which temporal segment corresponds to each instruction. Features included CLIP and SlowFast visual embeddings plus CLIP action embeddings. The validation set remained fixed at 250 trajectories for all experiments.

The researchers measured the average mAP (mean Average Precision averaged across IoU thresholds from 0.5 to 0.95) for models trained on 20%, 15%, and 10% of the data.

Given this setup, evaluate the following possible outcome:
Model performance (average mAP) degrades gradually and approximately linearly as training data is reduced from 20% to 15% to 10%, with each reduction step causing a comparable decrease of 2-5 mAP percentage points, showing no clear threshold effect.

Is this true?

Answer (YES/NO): NO